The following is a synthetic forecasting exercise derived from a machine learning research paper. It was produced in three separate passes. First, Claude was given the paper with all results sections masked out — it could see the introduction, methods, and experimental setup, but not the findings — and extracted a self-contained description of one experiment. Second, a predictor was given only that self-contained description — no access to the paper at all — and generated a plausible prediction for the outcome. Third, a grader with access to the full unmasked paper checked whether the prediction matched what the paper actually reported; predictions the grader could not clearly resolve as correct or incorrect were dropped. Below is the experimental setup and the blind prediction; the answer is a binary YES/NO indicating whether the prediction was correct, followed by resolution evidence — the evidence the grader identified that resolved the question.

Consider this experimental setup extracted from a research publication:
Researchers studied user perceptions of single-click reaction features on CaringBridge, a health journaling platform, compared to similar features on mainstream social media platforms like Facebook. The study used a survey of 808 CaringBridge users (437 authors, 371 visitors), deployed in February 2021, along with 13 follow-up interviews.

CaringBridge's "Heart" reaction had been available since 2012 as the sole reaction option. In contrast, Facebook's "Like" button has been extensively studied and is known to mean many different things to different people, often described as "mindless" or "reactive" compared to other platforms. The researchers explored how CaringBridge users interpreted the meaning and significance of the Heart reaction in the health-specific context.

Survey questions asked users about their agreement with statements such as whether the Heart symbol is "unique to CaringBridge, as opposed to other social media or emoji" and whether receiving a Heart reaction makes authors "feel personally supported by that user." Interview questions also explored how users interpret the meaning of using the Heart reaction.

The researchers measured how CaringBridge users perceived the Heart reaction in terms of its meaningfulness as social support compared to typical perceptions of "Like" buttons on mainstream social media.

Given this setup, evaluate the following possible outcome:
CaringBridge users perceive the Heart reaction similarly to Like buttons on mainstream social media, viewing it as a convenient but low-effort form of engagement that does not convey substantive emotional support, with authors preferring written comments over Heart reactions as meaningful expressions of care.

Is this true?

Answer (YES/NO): NO